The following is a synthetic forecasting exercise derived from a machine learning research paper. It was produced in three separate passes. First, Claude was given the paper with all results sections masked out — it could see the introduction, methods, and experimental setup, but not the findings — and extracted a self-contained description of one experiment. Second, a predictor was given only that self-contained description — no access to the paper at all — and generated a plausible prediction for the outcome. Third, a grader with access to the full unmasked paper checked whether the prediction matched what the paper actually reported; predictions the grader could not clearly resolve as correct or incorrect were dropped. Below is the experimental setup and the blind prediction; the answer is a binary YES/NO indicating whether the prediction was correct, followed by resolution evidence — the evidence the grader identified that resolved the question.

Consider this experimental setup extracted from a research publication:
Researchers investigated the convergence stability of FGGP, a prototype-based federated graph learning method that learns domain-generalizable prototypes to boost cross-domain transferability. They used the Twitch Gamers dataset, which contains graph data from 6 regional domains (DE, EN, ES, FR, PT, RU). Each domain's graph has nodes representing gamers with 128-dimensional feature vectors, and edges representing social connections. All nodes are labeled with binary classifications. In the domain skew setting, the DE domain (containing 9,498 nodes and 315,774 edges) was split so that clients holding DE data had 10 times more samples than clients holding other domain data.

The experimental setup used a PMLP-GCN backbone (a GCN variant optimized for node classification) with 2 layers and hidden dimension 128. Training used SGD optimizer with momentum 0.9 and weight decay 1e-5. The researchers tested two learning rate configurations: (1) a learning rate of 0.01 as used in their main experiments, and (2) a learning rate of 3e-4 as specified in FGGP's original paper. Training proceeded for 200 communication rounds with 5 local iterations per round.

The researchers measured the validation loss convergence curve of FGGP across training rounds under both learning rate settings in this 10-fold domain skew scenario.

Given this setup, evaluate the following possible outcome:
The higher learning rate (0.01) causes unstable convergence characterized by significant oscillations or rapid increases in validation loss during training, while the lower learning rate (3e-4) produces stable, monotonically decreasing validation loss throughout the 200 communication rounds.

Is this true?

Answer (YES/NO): NO